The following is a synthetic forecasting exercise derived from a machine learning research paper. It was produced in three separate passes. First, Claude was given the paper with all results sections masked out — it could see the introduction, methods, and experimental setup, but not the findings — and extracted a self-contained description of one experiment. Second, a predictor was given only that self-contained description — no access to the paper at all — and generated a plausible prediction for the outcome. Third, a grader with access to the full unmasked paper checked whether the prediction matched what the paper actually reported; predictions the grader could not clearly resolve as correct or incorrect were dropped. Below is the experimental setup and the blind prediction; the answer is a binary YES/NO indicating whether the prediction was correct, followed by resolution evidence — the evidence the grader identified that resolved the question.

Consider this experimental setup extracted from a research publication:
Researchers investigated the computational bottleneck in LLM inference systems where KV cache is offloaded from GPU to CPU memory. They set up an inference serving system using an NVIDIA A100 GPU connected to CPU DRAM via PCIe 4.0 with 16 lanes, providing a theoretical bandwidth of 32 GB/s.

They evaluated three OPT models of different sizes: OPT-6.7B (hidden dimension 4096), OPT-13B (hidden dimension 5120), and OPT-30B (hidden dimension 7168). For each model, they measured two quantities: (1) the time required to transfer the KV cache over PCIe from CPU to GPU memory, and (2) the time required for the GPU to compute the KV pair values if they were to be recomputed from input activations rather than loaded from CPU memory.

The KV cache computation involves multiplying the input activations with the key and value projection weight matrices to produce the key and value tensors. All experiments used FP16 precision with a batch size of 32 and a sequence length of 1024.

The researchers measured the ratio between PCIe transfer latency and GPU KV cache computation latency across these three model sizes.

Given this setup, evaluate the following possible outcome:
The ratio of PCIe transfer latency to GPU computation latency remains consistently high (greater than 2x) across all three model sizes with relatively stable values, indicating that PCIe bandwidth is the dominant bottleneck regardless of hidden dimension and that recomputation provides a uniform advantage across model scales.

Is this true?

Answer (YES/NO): YES